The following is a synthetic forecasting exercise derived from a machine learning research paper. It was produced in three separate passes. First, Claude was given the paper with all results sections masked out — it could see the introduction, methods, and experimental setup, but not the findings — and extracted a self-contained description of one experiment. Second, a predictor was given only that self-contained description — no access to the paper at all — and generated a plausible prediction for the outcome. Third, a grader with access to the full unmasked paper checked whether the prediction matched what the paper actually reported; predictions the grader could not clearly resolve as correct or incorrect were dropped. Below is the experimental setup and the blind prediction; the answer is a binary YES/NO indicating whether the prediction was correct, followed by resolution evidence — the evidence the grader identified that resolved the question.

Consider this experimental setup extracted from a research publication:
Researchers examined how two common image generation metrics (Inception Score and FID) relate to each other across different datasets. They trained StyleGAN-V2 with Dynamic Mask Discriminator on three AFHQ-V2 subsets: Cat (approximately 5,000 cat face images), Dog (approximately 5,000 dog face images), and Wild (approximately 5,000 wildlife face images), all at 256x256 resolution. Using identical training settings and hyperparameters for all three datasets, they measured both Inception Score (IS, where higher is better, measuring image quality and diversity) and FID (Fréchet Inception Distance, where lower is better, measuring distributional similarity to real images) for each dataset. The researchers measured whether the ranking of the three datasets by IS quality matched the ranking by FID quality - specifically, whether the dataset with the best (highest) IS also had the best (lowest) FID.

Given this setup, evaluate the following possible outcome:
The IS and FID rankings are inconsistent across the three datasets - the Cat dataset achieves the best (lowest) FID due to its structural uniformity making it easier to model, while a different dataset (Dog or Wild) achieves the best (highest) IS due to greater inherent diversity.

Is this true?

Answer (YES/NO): NO